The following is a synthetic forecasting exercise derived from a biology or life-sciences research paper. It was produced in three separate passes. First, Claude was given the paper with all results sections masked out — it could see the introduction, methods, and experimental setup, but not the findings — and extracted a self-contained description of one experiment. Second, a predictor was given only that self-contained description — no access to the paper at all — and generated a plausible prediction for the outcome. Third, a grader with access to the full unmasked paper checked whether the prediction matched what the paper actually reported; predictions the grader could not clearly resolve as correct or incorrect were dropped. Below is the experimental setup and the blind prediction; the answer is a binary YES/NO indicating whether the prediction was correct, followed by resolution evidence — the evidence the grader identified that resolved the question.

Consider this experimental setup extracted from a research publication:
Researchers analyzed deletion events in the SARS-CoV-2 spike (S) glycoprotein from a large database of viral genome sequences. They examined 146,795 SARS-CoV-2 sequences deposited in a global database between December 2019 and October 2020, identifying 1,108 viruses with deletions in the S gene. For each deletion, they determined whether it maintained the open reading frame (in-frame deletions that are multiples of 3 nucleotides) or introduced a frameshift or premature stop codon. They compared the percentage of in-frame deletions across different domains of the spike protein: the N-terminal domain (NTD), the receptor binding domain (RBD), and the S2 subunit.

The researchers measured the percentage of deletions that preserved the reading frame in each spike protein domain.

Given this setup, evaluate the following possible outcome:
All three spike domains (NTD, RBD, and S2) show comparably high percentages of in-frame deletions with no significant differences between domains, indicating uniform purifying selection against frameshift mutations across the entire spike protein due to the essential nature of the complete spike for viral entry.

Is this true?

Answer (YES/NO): NO